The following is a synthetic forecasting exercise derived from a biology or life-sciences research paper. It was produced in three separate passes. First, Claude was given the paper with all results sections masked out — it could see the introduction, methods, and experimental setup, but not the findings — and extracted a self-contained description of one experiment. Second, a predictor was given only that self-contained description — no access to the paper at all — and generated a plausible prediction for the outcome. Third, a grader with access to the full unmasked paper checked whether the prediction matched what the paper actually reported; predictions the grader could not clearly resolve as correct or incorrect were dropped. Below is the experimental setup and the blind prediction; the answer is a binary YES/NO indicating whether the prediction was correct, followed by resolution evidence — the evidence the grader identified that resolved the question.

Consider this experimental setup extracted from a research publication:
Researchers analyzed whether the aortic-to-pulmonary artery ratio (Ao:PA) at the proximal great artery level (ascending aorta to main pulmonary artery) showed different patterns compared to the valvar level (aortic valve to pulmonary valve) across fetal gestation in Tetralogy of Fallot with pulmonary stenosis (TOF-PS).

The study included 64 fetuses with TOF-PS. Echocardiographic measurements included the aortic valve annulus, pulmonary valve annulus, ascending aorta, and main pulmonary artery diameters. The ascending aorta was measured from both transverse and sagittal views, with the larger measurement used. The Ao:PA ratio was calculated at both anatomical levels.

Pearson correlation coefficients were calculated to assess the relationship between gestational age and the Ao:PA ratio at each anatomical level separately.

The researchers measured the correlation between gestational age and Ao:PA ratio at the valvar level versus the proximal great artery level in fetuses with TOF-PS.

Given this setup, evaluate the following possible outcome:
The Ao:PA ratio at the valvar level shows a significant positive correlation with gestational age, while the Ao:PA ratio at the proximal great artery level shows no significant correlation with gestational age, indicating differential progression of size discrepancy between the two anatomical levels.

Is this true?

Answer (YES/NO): NO